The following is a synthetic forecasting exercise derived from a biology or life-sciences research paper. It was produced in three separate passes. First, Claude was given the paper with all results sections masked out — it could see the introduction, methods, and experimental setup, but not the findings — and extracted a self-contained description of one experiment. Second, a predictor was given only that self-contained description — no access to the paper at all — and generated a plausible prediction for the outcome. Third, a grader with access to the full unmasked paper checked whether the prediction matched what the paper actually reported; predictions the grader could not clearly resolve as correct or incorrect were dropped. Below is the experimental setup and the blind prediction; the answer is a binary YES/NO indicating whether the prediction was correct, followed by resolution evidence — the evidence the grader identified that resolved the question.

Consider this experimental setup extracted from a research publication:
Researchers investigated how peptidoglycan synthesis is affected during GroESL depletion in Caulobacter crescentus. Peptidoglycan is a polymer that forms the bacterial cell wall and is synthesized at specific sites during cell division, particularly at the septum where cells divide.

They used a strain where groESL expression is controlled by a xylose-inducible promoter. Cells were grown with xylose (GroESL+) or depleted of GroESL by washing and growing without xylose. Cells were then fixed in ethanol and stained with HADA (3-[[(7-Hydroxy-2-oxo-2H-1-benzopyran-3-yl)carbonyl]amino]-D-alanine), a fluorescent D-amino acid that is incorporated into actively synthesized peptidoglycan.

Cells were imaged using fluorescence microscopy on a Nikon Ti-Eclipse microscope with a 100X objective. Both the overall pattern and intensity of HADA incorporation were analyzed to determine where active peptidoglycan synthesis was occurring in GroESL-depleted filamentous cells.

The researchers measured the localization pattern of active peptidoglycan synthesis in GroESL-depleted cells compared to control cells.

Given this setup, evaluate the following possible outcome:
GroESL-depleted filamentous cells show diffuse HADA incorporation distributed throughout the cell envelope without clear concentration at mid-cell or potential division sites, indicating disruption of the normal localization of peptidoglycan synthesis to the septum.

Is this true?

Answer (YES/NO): NO